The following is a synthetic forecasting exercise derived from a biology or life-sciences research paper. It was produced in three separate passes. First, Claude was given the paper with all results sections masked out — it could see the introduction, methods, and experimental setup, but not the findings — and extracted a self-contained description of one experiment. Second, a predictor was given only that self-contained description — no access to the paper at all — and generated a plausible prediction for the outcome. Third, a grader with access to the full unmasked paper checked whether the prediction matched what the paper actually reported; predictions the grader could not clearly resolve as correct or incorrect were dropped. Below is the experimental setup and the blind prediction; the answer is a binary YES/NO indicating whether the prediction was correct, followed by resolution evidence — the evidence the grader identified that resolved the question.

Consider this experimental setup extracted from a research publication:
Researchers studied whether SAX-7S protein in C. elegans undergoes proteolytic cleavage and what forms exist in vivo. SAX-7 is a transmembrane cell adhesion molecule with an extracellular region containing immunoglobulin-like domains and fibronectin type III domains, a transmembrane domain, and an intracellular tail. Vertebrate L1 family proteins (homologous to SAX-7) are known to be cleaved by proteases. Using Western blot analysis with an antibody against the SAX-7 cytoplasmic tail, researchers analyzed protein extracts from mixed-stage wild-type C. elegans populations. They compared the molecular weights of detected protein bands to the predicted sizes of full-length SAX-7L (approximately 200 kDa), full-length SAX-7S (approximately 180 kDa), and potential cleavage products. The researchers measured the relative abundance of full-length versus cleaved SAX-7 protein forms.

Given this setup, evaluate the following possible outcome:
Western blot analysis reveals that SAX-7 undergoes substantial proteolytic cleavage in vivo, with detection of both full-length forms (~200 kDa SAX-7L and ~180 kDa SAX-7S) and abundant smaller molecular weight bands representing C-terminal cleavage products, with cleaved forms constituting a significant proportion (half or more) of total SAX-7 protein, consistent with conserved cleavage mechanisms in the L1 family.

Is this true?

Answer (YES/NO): NO